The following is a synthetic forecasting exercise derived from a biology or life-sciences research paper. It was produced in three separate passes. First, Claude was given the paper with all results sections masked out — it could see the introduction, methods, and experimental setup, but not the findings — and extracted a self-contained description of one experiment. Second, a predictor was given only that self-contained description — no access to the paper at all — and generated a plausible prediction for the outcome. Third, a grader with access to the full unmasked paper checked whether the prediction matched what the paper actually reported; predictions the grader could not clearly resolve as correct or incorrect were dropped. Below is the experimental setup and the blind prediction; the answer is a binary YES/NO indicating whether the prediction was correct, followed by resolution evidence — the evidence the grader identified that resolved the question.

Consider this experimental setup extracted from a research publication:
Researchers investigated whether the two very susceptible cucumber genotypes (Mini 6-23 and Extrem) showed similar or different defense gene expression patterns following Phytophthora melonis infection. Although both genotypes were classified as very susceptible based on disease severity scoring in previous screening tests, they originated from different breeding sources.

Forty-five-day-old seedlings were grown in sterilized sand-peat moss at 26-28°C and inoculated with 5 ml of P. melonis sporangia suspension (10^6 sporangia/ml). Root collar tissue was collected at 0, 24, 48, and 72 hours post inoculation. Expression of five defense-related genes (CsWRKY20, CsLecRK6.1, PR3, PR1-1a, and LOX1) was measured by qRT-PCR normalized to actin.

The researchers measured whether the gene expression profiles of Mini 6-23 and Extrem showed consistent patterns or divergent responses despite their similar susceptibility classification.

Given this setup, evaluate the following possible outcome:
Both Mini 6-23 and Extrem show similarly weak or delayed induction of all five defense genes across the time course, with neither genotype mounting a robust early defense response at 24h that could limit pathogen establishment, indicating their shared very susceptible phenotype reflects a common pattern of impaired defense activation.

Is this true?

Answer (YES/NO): YES